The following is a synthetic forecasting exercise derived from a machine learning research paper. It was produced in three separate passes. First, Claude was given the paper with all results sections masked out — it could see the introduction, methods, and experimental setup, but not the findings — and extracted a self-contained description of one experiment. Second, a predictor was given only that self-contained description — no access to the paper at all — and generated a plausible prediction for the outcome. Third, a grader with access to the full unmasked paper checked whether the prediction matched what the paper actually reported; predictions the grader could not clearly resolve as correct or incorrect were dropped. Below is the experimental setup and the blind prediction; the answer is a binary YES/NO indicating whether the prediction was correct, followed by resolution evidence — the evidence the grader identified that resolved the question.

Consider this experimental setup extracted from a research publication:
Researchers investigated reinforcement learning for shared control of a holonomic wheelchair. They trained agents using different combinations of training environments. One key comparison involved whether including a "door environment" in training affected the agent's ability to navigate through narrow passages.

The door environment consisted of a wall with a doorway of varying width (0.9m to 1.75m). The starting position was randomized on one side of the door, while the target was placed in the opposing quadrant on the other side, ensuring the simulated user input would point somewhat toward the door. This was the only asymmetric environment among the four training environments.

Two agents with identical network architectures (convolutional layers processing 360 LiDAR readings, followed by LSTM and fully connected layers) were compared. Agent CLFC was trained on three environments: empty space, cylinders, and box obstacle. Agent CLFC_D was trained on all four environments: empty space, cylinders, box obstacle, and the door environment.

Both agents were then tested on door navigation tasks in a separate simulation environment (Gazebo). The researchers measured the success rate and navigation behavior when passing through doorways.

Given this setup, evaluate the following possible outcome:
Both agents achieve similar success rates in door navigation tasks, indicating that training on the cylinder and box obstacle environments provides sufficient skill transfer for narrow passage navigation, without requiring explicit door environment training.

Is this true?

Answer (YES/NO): NO